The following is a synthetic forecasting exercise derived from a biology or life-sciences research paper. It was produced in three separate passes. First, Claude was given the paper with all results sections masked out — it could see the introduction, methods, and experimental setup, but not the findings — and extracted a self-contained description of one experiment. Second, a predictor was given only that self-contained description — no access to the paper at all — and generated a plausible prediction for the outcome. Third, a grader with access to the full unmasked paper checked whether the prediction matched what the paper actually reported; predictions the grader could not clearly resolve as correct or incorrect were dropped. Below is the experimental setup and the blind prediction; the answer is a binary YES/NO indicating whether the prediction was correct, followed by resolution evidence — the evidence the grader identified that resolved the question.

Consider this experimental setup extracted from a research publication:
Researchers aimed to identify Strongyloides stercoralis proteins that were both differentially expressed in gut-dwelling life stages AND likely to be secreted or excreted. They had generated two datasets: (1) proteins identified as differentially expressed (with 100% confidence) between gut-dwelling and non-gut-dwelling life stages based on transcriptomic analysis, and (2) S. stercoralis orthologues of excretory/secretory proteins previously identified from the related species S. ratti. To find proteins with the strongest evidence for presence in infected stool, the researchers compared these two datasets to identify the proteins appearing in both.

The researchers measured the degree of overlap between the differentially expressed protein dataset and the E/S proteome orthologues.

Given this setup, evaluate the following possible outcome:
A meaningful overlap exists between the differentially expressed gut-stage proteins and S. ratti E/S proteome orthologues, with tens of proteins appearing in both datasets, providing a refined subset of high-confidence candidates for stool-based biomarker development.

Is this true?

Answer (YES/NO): YES